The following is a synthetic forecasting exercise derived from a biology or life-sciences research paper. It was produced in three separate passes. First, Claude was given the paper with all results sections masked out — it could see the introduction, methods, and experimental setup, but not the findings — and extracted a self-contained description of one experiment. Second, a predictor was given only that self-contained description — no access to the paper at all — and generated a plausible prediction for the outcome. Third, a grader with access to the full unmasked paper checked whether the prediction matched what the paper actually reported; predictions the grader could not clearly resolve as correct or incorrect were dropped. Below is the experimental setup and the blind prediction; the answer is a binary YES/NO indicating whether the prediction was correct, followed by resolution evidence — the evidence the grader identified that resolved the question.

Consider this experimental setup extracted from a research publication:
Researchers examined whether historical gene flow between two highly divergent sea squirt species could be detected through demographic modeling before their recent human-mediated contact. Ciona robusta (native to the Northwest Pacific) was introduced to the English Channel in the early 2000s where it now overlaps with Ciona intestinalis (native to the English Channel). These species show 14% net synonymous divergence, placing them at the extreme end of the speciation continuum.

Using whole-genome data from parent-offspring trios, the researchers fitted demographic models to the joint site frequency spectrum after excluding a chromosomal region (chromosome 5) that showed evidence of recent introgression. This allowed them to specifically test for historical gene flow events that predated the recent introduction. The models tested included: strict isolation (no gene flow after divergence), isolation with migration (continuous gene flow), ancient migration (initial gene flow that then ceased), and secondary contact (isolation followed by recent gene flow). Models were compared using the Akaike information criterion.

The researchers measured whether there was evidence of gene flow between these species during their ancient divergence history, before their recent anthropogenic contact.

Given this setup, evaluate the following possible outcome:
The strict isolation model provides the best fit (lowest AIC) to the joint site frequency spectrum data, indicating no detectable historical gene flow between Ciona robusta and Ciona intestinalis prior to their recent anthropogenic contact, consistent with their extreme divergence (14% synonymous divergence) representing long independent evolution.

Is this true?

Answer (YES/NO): NO